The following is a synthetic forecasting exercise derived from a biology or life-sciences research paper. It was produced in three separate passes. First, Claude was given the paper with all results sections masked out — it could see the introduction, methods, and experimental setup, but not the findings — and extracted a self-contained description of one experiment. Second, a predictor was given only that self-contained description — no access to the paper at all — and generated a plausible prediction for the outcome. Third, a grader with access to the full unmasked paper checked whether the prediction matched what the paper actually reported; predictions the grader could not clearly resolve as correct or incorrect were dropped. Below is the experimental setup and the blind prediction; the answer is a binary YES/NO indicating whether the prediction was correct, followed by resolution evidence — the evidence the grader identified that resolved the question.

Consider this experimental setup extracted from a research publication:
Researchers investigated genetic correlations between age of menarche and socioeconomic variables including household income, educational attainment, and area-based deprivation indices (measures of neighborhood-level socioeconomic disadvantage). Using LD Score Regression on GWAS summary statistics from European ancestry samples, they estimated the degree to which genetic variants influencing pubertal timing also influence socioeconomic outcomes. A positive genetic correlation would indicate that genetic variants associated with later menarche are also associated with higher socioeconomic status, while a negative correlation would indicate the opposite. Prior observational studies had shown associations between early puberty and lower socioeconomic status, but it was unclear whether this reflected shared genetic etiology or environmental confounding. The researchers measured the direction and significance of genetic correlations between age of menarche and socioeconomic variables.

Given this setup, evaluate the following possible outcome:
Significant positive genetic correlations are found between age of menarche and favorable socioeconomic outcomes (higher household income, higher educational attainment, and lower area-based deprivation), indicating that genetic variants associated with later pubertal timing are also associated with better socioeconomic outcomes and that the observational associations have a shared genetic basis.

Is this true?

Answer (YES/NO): NO